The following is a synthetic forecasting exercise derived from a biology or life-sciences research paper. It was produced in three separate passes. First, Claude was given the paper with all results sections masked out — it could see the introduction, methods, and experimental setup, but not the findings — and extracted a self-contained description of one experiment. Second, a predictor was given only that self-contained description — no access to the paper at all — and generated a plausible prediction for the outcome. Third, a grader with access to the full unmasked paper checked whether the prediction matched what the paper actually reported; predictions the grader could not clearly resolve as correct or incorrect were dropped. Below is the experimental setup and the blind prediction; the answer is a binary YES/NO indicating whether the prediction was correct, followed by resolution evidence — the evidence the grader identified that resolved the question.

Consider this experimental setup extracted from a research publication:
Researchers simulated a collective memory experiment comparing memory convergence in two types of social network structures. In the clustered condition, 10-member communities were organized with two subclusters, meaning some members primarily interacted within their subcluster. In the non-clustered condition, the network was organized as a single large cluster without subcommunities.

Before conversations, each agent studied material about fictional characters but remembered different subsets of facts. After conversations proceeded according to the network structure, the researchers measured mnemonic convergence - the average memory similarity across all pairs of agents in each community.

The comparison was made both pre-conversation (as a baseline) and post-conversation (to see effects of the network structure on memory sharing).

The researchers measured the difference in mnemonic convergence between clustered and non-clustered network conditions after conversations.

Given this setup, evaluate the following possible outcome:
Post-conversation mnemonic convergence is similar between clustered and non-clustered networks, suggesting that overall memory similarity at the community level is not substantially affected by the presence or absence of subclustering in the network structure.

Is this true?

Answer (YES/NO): NO